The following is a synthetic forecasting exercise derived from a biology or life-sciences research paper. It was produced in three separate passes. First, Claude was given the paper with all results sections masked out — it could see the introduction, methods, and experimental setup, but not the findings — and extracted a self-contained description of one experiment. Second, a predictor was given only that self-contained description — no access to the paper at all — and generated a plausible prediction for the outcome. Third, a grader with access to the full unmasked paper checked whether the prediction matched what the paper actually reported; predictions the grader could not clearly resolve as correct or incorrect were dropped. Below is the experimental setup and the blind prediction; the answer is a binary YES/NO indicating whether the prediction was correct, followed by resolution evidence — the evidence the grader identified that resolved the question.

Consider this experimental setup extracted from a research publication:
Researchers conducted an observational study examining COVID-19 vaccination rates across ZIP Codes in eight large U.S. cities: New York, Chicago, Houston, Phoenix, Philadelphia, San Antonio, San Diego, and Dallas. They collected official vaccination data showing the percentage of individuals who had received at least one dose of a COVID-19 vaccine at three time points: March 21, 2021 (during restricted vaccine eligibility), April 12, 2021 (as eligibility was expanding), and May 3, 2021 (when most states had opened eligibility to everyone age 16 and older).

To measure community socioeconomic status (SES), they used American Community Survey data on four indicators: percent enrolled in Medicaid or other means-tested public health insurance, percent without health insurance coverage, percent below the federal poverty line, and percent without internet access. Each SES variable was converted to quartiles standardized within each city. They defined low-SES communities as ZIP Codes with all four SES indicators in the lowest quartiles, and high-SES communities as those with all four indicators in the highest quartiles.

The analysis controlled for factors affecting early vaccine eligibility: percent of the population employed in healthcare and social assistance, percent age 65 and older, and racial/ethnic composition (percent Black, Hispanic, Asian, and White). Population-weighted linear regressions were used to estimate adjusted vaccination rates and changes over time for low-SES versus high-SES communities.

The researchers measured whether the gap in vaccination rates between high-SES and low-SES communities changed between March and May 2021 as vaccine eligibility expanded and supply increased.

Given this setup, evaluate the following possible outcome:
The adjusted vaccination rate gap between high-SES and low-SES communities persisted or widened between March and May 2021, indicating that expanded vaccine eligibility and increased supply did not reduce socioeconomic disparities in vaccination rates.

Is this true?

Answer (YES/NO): YES